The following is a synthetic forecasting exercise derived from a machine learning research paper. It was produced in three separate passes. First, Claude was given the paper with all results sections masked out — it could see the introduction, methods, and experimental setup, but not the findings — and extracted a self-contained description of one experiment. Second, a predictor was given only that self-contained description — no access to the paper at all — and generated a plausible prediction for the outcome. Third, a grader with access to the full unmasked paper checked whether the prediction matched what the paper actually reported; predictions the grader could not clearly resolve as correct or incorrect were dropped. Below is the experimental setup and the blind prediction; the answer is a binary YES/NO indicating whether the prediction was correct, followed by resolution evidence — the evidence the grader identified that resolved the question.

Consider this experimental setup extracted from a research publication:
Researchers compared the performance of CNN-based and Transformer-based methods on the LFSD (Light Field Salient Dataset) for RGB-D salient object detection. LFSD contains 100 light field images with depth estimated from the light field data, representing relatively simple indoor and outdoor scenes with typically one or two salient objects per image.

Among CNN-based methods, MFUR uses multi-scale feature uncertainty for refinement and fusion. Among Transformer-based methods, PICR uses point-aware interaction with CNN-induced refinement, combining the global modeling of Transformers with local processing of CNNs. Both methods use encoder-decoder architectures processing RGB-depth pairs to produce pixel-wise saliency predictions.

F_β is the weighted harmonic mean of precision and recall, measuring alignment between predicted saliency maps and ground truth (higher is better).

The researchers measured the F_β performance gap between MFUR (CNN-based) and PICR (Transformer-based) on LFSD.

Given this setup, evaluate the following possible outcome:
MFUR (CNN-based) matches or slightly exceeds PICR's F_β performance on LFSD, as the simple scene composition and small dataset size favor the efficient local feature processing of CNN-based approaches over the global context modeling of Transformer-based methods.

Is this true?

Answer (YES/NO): NO